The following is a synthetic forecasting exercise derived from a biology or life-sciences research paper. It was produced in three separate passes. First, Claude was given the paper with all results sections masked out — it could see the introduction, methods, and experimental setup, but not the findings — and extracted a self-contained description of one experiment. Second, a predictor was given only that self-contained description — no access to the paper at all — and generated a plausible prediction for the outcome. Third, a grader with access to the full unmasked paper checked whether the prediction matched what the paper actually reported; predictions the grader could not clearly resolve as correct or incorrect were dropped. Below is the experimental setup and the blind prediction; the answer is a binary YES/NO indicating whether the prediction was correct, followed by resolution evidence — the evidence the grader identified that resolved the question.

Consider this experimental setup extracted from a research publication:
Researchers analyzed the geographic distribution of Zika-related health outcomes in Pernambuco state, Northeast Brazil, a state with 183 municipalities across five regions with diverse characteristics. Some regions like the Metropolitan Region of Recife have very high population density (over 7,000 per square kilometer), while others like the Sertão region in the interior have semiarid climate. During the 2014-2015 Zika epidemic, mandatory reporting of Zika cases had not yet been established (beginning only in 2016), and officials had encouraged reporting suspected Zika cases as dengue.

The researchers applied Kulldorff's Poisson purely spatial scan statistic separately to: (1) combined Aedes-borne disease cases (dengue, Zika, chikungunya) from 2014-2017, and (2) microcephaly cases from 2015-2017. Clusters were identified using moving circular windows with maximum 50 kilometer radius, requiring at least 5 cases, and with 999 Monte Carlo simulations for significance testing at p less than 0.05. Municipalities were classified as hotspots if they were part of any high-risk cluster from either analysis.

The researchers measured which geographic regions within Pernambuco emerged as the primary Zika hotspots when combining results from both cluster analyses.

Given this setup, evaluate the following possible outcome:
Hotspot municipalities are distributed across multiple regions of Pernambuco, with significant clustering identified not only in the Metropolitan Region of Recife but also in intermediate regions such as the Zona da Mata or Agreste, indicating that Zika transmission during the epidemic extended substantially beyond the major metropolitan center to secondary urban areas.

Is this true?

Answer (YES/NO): NO